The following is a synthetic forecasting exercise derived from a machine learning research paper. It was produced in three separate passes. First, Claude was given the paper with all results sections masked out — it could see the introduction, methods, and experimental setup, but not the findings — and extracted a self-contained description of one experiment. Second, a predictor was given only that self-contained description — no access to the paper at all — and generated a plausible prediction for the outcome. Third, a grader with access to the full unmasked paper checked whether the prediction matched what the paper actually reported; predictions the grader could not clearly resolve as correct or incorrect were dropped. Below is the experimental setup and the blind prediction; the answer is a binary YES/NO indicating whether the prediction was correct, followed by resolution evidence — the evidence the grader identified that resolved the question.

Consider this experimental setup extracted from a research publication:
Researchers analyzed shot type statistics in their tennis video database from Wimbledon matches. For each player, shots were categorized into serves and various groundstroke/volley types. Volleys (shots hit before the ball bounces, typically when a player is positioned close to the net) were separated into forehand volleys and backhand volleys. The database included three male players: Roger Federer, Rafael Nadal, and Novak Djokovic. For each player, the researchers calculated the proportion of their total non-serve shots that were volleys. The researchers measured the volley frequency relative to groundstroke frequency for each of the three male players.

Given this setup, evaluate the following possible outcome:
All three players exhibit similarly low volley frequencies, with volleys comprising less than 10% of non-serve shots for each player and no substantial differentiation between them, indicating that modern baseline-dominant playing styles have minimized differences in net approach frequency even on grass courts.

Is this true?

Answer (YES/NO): NO